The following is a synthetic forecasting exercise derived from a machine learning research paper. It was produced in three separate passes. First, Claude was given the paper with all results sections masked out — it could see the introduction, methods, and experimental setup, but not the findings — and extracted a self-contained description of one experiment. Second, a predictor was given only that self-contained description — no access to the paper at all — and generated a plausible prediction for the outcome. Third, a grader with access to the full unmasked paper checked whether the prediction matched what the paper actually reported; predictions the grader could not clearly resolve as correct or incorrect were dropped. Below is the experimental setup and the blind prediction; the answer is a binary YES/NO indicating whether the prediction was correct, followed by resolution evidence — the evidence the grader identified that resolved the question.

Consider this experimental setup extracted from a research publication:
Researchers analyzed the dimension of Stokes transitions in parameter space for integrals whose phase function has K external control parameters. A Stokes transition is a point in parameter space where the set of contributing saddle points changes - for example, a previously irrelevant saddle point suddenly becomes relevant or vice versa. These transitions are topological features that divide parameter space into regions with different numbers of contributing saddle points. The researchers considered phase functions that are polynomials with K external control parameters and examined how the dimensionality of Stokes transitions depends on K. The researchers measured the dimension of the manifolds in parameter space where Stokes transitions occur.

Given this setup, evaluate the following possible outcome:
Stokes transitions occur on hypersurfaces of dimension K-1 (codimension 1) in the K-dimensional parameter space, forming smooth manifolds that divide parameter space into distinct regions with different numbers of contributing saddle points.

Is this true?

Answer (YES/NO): YES